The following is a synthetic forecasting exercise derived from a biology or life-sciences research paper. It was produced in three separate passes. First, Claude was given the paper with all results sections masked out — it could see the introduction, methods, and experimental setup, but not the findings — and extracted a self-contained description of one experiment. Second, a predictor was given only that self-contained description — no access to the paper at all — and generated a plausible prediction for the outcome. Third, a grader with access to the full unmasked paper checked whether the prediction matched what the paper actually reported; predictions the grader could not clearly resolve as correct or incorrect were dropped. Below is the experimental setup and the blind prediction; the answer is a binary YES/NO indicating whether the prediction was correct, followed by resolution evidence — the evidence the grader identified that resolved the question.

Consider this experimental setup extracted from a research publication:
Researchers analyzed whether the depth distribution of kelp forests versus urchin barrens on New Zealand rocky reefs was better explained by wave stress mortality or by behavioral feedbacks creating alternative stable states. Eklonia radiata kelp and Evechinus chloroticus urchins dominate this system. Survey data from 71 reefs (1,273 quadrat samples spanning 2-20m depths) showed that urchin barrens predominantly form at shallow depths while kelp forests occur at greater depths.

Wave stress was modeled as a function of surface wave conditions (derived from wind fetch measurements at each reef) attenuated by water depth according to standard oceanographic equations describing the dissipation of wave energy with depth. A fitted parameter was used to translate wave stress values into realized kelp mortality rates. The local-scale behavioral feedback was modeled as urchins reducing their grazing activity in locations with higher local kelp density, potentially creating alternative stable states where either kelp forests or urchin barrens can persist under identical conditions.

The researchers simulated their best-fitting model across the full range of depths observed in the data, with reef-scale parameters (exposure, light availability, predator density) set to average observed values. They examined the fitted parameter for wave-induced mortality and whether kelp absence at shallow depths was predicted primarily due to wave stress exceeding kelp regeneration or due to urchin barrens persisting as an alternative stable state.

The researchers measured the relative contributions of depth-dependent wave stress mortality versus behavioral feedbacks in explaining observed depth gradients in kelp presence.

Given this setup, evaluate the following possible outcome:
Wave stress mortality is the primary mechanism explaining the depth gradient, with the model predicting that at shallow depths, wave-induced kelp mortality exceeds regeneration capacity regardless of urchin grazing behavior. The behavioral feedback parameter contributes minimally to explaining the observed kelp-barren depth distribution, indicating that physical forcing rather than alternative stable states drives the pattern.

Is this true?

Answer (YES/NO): NO